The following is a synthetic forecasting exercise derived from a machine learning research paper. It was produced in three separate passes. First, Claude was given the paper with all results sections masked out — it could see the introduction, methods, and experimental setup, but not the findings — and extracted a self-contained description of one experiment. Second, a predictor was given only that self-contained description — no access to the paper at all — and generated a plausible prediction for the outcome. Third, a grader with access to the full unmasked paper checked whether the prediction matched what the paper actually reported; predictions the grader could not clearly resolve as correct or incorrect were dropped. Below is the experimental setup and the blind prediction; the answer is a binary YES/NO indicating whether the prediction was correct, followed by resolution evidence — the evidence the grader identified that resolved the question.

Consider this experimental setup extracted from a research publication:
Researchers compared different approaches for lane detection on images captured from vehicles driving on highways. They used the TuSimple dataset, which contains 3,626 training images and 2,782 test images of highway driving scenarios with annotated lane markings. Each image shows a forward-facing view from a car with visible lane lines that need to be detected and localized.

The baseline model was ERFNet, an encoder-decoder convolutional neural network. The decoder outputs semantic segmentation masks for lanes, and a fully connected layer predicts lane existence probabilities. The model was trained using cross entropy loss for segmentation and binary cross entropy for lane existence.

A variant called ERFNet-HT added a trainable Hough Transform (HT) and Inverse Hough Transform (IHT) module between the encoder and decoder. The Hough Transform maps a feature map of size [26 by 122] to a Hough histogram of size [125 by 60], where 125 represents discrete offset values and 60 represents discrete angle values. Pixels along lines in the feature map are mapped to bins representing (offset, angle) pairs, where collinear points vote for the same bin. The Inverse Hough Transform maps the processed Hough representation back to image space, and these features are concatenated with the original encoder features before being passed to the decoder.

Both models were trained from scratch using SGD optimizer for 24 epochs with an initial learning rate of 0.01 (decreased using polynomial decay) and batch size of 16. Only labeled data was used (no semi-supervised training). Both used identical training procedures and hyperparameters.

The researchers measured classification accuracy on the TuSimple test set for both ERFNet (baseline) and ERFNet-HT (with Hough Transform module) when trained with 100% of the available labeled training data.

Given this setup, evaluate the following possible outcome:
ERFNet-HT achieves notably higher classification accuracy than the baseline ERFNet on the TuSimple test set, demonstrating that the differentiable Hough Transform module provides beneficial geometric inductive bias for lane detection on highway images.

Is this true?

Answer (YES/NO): NO